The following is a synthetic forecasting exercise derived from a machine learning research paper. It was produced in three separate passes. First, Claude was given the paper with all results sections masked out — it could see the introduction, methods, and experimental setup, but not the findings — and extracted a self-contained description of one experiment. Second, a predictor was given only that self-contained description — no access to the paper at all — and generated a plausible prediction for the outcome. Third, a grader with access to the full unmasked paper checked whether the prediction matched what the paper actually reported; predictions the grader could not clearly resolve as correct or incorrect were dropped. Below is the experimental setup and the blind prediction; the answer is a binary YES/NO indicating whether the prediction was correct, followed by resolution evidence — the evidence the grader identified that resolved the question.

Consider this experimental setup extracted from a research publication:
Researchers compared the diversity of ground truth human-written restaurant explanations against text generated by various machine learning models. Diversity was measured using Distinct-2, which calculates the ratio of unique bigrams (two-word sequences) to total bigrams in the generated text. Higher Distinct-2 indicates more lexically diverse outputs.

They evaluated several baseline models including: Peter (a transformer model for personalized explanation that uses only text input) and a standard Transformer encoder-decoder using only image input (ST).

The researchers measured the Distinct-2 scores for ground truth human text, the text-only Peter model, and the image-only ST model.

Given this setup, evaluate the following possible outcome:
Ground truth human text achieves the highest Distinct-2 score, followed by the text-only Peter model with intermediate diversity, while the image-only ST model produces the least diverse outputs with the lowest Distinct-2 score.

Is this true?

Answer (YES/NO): NO